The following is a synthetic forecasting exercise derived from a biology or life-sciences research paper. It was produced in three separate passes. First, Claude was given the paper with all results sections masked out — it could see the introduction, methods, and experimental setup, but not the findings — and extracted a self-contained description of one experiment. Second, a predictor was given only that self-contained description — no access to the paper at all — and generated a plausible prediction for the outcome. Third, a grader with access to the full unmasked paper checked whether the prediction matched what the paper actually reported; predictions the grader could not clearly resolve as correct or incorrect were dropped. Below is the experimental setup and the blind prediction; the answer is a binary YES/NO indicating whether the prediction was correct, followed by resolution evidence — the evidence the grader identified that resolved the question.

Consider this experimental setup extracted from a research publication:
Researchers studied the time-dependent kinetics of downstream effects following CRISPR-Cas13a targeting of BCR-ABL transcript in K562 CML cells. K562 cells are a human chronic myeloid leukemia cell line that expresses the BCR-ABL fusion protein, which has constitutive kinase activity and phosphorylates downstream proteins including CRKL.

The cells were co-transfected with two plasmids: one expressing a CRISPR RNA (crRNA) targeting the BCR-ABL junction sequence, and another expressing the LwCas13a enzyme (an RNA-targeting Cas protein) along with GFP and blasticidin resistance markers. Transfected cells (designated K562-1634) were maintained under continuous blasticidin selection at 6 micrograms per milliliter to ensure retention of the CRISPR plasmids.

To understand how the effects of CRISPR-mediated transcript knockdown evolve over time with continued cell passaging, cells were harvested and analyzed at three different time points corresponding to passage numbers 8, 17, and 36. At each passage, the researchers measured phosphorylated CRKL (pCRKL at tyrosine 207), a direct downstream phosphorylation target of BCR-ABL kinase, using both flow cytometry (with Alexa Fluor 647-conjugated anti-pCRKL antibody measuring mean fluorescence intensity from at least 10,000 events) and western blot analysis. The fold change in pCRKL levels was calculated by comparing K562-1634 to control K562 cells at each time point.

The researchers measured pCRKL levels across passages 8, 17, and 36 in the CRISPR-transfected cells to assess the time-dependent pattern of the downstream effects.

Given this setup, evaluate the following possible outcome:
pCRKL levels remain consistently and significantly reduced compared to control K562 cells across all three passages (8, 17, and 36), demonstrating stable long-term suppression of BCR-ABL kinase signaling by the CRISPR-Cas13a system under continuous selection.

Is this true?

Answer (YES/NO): NO